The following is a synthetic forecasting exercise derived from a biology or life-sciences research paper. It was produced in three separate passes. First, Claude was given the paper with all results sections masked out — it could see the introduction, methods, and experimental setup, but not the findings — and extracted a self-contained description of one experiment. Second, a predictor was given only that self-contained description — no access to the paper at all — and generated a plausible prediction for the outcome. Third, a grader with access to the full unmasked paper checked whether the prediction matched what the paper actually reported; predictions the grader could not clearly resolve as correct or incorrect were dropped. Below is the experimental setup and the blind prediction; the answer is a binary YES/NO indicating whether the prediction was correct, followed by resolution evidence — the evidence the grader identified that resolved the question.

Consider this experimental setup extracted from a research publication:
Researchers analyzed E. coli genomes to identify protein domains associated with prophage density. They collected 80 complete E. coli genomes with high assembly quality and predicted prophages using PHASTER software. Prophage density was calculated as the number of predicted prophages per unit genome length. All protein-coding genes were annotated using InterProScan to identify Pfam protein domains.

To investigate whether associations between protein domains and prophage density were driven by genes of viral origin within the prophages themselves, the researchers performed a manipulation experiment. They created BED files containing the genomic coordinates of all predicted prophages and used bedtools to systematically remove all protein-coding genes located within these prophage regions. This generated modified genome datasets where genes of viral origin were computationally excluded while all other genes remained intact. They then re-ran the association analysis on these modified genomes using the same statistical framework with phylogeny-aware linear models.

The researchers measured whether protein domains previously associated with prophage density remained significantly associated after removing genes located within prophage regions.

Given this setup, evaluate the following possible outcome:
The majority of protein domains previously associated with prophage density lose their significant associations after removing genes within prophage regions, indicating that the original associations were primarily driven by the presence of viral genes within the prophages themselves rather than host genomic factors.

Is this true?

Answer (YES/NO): YES